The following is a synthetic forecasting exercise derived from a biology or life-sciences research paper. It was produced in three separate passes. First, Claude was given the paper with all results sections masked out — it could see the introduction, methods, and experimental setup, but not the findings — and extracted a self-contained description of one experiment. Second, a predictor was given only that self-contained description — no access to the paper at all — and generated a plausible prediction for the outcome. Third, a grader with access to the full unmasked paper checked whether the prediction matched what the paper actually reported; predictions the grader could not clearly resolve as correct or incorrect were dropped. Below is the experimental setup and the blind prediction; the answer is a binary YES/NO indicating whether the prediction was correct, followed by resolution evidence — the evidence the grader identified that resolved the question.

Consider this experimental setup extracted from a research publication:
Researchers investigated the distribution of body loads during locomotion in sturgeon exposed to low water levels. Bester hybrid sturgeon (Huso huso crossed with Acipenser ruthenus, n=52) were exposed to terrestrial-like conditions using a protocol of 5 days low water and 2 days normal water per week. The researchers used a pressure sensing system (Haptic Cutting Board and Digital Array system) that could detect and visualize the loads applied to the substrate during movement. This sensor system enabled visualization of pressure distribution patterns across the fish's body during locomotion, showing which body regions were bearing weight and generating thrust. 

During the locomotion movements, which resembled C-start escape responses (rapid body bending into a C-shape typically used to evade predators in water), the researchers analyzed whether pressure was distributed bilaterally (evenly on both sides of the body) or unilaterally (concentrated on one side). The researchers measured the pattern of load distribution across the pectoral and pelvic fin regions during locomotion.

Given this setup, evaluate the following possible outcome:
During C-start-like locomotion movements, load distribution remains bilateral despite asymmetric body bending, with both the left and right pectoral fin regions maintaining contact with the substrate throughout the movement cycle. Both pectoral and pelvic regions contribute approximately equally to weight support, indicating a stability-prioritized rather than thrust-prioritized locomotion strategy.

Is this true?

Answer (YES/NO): NO